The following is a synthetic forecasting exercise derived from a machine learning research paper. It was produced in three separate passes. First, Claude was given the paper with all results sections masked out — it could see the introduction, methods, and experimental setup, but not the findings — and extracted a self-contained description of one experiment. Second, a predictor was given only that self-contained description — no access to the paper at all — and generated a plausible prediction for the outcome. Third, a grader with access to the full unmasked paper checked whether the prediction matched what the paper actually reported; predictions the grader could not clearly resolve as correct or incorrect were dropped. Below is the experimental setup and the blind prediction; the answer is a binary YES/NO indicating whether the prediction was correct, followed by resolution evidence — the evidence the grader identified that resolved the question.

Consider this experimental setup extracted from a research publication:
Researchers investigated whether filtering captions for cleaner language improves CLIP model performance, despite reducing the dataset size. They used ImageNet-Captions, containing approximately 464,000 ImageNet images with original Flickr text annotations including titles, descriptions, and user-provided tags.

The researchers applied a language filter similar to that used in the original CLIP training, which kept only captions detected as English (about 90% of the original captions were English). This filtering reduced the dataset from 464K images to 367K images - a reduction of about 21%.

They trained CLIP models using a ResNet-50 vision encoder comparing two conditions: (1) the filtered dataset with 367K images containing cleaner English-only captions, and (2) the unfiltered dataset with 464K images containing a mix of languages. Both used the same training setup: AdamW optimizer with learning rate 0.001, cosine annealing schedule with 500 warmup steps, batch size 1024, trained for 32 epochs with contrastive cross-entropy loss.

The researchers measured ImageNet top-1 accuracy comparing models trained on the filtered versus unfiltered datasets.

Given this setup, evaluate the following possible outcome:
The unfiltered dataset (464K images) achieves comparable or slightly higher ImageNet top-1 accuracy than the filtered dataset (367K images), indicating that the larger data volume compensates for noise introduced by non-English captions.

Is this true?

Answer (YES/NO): NO